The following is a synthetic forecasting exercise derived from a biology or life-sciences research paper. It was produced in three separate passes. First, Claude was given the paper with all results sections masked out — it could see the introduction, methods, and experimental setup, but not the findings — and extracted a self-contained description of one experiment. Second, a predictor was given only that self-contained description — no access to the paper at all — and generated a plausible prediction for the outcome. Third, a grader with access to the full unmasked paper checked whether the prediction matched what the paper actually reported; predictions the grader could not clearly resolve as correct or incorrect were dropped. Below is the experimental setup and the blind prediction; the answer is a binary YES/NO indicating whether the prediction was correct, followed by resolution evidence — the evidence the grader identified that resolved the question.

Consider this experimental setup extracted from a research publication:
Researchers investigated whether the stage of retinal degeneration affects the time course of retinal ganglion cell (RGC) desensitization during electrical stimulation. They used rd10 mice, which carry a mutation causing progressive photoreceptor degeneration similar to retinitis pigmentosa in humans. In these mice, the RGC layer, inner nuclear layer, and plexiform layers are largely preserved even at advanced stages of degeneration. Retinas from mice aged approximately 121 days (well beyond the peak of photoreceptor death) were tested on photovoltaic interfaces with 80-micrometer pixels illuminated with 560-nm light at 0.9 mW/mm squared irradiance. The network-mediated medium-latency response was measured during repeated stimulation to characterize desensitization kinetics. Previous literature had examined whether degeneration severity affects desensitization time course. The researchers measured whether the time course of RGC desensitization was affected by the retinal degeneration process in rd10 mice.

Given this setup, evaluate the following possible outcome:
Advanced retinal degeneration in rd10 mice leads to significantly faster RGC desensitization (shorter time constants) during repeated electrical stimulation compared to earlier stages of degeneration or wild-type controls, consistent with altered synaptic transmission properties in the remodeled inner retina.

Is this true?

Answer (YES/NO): NO